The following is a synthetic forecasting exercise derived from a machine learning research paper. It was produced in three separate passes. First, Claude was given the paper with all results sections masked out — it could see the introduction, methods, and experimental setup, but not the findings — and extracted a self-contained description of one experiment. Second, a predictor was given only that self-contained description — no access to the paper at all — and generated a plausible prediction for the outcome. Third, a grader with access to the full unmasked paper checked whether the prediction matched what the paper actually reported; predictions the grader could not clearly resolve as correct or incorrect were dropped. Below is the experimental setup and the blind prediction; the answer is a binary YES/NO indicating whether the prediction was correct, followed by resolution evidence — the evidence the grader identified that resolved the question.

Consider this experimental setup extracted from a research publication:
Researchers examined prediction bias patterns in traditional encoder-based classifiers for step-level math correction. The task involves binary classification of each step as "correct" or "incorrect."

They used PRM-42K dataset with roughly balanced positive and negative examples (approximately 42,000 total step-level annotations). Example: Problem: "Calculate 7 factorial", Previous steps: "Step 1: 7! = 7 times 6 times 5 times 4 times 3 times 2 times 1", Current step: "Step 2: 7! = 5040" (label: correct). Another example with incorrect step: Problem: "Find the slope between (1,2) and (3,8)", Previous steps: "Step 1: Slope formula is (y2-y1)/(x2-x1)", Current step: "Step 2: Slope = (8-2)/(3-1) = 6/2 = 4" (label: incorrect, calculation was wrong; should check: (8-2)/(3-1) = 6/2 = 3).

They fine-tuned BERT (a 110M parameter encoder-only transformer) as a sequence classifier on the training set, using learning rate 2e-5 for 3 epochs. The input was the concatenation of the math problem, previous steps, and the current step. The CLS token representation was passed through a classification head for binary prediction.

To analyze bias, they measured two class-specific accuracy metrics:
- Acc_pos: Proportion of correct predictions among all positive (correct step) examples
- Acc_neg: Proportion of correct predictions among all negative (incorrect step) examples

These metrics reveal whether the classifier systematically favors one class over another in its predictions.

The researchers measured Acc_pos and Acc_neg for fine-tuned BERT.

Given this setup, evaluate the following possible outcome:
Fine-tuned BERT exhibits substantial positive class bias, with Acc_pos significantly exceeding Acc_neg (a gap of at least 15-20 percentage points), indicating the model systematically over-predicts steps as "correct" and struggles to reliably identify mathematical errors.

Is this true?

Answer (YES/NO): NO